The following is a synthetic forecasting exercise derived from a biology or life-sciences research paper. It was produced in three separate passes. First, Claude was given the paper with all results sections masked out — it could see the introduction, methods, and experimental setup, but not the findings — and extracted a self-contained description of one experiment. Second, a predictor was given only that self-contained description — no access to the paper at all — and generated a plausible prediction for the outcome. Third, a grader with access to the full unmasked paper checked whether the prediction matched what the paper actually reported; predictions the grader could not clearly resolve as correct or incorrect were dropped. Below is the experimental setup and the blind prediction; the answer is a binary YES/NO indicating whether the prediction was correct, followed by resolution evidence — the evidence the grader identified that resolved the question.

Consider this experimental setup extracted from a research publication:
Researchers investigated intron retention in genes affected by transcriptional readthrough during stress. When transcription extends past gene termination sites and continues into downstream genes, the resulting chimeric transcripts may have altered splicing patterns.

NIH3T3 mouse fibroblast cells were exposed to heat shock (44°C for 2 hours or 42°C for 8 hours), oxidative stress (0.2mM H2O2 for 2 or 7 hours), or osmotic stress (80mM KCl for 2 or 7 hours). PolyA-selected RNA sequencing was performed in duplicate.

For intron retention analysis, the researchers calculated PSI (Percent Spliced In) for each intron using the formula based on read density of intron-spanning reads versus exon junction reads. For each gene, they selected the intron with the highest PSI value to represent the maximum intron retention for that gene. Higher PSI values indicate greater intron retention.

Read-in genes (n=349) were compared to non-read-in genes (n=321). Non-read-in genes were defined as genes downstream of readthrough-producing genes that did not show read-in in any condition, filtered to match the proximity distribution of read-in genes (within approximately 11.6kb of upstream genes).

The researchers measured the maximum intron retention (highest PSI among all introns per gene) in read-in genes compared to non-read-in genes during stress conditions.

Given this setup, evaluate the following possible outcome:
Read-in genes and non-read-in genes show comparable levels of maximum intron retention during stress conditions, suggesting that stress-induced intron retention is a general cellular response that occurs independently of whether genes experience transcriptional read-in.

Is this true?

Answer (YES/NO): NO